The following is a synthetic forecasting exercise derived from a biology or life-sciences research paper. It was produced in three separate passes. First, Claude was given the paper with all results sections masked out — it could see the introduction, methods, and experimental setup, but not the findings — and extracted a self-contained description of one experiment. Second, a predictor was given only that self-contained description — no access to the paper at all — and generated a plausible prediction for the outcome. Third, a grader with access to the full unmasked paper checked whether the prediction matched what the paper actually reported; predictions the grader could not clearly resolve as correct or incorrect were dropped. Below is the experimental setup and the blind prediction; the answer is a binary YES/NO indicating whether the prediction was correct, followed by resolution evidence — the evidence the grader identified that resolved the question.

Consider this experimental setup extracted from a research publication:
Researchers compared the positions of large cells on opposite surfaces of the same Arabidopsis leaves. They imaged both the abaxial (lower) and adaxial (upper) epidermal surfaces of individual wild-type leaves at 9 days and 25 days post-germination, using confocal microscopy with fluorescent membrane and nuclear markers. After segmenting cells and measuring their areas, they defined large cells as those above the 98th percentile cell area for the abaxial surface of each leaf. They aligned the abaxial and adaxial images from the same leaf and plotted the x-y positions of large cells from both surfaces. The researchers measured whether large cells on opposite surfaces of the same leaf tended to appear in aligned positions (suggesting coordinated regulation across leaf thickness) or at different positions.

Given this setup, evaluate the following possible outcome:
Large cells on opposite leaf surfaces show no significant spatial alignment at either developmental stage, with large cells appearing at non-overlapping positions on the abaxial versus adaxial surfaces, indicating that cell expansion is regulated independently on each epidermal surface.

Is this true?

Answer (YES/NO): NO